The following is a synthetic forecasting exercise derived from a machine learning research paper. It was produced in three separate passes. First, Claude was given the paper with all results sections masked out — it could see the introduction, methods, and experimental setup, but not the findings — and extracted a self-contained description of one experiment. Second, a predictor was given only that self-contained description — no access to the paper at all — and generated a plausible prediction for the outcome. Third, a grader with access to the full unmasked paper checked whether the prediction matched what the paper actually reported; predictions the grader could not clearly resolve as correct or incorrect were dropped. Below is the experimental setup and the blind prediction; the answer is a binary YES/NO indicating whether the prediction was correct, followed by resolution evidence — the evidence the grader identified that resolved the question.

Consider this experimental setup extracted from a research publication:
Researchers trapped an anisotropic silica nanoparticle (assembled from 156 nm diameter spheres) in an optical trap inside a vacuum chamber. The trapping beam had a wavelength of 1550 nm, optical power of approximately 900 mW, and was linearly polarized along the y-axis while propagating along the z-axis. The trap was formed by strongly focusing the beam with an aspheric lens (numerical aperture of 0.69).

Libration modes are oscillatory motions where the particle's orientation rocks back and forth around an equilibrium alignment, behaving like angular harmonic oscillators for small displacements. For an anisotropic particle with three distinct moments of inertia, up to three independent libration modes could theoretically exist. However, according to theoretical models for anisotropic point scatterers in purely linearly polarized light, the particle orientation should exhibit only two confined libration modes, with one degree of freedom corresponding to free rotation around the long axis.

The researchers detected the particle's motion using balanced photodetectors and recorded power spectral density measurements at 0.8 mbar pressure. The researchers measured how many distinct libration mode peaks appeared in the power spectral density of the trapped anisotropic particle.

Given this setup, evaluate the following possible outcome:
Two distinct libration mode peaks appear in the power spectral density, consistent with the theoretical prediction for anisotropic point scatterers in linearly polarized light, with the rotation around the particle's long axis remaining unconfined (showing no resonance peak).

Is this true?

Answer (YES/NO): NO